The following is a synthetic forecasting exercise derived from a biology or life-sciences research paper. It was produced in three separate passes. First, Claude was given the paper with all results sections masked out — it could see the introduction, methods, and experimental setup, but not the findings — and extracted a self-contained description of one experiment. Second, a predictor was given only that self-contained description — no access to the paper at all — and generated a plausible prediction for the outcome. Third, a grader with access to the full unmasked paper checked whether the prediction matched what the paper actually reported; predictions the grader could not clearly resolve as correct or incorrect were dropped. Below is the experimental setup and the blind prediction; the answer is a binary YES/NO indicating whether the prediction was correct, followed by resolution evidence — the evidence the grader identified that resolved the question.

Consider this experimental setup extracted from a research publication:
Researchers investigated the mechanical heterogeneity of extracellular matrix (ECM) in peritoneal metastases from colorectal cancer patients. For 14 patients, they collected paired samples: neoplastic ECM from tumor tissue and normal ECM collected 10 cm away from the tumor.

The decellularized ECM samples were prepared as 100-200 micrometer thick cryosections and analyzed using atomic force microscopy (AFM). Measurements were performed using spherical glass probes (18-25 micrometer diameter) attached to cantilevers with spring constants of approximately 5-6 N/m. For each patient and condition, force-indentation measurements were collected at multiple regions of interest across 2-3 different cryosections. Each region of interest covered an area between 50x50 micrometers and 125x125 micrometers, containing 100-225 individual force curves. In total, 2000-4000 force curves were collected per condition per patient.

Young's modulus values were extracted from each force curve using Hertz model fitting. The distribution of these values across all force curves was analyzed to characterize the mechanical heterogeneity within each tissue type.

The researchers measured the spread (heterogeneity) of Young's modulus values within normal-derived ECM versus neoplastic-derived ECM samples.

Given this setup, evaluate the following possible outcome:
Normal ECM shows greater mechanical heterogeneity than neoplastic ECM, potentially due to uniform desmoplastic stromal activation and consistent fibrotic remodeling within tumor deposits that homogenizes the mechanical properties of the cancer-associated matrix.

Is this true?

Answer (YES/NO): NO